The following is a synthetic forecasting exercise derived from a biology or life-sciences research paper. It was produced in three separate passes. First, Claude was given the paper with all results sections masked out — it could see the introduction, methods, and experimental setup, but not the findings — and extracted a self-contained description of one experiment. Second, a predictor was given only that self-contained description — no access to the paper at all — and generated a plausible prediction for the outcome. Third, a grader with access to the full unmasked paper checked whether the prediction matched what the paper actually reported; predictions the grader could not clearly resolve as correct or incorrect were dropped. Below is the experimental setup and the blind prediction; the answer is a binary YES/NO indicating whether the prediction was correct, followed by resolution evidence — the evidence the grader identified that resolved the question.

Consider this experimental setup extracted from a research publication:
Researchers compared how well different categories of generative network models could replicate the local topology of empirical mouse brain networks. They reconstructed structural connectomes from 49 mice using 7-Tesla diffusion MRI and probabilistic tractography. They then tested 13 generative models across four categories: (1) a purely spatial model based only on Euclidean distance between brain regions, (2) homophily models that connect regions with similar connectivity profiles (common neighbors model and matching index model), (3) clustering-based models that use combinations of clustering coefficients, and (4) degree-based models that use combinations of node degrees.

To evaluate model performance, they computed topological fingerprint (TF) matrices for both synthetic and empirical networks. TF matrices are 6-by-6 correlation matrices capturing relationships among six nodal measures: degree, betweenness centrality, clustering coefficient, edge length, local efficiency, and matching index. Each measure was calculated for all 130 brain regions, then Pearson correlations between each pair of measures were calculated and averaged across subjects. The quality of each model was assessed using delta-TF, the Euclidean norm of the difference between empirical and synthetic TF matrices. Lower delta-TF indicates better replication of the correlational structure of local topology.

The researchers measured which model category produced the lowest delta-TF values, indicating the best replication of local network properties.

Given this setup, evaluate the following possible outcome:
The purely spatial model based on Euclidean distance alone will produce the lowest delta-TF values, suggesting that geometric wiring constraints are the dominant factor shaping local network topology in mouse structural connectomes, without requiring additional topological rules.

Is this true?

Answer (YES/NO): NO